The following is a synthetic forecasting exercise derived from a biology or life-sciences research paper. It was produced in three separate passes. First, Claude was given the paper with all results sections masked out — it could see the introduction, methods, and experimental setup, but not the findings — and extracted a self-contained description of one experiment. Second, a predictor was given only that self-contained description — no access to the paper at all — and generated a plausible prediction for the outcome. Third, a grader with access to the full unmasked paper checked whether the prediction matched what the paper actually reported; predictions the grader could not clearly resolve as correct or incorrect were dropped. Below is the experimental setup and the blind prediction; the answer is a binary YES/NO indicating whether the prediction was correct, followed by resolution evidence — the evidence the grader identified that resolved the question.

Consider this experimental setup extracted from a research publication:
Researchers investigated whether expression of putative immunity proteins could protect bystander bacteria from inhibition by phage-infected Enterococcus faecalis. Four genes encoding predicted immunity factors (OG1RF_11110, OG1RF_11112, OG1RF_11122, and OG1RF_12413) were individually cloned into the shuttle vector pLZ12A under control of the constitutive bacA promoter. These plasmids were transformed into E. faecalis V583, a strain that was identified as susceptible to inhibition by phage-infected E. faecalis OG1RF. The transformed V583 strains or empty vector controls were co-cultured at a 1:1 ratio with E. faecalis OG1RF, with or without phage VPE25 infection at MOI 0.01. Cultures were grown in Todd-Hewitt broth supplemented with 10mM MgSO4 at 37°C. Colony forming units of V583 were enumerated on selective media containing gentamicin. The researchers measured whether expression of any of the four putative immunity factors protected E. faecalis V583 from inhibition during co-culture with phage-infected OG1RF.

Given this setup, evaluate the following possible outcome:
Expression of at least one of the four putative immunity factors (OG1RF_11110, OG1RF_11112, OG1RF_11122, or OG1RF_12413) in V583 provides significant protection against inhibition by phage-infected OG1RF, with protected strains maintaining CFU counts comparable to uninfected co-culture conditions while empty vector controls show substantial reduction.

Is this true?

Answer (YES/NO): NO